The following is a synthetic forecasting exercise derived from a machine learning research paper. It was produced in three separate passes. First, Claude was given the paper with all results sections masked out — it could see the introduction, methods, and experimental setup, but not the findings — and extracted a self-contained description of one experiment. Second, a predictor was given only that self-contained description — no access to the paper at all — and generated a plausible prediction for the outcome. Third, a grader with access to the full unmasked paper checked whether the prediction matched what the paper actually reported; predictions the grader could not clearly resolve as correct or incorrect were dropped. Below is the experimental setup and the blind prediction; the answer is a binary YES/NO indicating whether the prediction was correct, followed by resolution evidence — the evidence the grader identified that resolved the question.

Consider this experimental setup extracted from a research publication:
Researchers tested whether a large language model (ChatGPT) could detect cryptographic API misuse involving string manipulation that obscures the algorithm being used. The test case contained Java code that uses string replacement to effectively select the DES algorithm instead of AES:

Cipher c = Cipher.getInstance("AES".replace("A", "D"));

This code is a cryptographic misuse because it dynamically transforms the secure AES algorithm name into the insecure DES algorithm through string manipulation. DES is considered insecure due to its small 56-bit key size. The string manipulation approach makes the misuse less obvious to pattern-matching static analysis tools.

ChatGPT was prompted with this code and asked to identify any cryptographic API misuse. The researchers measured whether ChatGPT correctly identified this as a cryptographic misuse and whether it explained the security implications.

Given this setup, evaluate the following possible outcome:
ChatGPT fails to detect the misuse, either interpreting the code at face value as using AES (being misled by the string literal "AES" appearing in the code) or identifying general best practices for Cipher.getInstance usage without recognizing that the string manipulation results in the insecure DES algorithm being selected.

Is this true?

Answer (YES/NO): NO